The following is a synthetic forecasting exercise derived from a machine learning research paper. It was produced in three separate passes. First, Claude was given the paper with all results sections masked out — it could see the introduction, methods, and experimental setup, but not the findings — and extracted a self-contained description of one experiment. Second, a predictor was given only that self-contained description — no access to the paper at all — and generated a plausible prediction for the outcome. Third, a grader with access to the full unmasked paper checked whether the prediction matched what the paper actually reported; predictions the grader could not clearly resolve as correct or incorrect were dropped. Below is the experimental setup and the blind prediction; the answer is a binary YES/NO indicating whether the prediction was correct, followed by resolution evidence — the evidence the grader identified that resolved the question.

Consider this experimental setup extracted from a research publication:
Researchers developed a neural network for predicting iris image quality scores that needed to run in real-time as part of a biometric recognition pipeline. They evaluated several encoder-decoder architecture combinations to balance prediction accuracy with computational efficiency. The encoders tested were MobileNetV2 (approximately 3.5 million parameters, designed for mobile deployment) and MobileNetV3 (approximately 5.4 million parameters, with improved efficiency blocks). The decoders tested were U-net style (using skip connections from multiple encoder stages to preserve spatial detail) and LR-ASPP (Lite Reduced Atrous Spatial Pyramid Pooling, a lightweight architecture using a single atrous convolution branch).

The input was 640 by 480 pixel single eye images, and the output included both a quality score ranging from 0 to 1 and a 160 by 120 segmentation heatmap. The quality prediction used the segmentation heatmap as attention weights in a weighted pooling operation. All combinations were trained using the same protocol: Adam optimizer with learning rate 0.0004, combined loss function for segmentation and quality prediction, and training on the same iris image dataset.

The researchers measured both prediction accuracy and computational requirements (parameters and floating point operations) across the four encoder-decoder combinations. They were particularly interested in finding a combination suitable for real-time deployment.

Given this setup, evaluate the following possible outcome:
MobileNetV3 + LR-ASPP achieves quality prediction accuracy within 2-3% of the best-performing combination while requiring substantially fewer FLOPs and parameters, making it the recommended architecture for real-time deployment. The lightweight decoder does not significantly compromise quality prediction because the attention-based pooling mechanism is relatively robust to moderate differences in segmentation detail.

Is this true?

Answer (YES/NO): NO